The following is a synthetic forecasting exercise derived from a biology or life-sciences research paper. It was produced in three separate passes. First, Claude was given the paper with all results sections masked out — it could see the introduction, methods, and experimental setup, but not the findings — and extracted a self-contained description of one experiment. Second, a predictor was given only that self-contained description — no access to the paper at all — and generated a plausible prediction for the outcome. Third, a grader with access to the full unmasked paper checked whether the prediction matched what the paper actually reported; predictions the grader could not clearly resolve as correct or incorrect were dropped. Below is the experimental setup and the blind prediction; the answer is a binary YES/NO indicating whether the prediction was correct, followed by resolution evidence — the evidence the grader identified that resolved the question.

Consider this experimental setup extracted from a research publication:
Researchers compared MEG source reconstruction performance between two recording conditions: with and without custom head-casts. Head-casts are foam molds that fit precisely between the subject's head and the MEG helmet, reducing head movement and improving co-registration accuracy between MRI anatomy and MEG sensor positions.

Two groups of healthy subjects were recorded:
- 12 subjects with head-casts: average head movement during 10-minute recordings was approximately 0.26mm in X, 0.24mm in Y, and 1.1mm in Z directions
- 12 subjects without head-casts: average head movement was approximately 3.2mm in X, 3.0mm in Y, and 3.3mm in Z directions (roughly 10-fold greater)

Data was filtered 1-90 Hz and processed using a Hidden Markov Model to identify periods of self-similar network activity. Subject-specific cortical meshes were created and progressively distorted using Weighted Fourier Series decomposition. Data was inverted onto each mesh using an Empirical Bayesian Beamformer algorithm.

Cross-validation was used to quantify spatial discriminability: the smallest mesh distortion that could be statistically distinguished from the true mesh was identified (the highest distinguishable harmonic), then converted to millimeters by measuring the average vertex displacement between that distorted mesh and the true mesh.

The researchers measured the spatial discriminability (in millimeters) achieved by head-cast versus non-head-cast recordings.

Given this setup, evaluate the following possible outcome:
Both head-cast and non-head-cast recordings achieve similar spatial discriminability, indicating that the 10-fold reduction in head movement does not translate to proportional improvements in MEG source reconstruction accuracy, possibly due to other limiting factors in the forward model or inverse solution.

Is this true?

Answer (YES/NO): YES